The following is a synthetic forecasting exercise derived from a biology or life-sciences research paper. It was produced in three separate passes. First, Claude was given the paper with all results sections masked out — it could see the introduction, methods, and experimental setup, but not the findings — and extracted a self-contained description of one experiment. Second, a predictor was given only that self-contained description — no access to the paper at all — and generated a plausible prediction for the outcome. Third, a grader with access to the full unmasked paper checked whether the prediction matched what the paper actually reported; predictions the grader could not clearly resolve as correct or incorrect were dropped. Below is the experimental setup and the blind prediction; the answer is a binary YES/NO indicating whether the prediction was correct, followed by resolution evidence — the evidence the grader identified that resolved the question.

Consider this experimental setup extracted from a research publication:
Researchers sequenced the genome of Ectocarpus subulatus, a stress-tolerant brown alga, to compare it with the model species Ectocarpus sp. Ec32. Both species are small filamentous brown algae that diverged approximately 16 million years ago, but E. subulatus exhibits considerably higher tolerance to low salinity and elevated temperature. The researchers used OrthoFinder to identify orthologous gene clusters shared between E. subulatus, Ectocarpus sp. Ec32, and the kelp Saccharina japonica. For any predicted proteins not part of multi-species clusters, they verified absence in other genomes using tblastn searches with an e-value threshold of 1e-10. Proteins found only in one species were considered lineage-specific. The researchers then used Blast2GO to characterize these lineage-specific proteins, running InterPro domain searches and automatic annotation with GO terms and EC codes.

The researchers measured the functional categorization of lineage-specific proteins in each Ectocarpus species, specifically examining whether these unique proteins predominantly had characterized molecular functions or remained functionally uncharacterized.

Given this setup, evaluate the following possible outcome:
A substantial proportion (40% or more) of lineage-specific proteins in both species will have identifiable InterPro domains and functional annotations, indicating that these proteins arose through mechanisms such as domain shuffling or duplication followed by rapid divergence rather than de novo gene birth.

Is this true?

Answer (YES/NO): NO